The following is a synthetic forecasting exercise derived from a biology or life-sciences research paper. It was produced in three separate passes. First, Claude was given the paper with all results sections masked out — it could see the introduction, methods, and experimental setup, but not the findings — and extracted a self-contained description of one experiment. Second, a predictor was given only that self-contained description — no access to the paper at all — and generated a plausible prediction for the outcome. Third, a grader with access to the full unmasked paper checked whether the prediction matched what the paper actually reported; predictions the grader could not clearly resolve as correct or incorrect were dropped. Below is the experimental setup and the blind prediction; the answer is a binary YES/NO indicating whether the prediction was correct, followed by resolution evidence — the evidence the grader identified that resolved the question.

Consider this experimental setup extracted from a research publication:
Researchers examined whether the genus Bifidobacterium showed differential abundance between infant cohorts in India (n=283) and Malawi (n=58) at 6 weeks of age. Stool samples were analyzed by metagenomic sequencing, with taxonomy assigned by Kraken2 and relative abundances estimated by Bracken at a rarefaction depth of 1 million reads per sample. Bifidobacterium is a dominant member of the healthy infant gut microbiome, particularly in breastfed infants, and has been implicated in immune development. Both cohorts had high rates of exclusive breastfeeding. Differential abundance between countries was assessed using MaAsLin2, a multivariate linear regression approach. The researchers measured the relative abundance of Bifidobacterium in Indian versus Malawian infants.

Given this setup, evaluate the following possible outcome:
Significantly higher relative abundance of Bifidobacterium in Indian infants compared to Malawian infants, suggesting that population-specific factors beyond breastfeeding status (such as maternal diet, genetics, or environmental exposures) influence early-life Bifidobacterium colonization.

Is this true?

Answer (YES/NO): YES